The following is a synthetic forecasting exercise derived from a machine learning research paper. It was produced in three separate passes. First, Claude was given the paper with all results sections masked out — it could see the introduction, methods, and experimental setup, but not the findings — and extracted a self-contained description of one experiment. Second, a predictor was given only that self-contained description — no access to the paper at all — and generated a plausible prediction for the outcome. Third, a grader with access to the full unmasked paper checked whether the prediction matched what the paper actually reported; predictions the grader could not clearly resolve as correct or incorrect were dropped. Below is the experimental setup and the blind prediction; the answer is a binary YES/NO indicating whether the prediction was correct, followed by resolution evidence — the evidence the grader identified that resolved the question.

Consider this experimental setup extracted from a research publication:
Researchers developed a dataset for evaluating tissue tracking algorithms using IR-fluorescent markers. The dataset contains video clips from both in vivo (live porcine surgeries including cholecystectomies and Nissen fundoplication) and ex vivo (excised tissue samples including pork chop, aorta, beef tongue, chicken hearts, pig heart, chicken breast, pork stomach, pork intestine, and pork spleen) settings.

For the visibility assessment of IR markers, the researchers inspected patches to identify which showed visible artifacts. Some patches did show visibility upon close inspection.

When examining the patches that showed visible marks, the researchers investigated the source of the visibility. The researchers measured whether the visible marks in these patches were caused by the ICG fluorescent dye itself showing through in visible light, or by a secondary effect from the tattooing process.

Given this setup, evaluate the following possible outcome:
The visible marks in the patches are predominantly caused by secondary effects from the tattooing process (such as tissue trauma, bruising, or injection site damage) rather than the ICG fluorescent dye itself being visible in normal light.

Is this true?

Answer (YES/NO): YES